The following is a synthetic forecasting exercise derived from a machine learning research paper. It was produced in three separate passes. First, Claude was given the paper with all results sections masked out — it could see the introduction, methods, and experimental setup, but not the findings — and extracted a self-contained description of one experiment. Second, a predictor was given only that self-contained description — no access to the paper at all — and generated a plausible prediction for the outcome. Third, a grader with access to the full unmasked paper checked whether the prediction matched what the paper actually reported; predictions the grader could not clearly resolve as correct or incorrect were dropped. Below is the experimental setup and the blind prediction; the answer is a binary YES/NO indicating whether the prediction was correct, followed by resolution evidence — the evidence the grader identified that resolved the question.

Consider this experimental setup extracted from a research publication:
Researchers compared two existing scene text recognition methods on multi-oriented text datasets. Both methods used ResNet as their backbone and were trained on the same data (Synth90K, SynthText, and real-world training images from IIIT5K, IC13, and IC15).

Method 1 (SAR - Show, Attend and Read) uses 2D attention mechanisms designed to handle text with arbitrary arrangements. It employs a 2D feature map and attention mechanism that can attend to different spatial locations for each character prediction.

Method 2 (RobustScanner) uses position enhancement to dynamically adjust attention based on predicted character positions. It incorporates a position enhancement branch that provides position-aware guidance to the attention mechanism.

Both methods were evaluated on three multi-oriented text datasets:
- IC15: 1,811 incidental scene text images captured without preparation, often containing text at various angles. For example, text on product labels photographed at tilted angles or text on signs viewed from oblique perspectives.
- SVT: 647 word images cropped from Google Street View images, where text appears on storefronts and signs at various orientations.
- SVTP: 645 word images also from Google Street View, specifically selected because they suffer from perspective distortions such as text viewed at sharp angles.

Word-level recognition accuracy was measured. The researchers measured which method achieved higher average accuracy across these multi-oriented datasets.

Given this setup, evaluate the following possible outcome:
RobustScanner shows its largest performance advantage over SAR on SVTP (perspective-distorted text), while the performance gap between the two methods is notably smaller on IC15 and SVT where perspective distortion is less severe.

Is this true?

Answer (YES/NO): NO